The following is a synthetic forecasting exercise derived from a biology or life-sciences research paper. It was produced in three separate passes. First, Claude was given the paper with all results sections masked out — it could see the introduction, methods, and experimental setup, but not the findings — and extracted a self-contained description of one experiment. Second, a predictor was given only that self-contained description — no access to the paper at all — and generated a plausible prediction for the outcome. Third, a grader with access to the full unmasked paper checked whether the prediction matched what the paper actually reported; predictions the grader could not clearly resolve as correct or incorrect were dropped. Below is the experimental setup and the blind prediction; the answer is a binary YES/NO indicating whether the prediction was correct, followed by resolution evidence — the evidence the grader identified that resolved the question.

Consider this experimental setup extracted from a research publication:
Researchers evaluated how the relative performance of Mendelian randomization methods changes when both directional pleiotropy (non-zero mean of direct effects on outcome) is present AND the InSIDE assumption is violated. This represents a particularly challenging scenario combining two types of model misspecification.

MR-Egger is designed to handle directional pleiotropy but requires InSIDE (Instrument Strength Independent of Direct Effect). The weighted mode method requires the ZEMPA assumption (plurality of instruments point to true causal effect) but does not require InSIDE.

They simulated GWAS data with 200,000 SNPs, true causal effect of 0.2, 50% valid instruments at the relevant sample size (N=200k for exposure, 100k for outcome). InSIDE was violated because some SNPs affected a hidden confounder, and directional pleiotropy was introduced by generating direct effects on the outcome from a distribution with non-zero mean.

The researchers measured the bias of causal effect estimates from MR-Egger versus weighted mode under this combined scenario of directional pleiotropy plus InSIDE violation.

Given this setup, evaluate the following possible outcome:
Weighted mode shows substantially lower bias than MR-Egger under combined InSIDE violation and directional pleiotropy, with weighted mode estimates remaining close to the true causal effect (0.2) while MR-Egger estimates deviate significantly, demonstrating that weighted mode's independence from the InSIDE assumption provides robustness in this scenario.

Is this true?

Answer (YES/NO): YES